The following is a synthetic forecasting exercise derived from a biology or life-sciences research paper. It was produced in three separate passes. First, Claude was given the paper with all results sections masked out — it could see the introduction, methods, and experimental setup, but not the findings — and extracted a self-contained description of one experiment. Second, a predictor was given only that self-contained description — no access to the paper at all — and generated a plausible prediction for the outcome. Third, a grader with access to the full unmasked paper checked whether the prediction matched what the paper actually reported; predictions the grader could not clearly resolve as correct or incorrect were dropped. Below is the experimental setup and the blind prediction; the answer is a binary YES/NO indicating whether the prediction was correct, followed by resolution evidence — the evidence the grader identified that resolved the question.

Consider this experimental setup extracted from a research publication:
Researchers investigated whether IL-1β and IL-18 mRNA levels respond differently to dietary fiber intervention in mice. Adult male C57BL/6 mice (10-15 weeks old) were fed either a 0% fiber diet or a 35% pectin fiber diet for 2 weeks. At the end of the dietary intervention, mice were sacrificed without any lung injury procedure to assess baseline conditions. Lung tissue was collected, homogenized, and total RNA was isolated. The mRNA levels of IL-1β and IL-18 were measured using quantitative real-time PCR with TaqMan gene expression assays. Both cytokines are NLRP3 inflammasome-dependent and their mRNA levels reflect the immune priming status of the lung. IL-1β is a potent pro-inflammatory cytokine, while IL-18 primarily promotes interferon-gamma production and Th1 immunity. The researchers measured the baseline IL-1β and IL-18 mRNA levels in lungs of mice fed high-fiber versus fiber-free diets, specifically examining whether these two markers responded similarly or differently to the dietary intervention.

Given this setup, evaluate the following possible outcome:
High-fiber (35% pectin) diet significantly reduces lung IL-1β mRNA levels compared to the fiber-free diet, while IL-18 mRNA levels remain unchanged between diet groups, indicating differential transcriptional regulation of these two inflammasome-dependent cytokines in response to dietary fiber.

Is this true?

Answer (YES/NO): NO